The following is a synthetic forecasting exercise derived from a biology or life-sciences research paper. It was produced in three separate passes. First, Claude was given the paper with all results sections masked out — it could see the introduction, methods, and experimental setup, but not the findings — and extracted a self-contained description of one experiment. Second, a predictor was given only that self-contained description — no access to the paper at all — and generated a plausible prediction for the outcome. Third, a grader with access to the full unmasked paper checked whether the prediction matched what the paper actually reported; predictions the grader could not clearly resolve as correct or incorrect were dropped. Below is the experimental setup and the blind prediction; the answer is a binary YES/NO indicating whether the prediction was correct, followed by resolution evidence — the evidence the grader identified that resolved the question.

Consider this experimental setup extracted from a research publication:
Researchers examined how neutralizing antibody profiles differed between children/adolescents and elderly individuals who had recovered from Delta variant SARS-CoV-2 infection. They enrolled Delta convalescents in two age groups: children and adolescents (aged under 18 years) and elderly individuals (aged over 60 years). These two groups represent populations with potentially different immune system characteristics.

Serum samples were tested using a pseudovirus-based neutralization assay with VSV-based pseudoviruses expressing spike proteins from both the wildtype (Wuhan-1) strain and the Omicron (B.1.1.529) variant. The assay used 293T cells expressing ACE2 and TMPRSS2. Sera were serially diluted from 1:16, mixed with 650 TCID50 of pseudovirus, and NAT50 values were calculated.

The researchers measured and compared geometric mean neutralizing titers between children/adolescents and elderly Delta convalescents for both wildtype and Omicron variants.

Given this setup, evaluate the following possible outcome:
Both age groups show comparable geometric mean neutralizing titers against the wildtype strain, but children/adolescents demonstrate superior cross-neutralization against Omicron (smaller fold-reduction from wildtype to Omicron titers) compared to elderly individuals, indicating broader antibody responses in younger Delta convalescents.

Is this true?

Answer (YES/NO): NO